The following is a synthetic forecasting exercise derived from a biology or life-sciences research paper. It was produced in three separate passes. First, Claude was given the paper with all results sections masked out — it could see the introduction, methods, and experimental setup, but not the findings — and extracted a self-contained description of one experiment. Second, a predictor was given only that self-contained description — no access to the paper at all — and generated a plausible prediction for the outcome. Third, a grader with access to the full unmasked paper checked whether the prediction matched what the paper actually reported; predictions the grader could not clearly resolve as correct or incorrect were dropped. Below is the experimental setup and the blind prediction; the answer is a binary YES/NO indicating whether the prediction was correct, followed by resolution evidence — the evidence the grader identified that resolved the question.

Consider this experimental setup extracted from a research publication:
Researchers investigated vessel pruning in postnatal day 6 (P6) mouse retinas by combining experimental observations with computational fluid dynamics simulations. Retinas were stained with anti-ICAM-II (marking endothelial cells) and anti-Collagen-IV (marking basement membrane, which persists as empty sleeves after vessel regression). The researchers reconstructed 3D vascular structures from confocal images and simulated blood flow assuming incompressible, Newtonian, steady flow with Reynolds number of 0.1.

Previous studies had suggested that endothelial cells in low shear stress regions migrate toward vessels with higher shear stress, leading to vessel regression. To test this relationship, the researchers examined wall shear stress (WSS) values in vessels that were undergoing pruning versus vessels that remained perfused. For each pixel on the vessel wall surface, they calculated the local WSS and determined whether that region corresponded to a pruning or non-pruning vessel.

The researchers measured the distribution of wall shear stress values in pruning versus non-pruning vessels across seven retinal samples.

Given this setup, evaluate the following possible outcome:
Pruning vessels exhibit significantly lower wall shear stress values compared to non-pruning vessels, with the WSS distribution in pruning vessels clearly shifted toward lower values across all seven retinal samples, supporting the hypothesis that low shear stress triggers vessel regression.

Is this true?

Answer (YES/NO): NO